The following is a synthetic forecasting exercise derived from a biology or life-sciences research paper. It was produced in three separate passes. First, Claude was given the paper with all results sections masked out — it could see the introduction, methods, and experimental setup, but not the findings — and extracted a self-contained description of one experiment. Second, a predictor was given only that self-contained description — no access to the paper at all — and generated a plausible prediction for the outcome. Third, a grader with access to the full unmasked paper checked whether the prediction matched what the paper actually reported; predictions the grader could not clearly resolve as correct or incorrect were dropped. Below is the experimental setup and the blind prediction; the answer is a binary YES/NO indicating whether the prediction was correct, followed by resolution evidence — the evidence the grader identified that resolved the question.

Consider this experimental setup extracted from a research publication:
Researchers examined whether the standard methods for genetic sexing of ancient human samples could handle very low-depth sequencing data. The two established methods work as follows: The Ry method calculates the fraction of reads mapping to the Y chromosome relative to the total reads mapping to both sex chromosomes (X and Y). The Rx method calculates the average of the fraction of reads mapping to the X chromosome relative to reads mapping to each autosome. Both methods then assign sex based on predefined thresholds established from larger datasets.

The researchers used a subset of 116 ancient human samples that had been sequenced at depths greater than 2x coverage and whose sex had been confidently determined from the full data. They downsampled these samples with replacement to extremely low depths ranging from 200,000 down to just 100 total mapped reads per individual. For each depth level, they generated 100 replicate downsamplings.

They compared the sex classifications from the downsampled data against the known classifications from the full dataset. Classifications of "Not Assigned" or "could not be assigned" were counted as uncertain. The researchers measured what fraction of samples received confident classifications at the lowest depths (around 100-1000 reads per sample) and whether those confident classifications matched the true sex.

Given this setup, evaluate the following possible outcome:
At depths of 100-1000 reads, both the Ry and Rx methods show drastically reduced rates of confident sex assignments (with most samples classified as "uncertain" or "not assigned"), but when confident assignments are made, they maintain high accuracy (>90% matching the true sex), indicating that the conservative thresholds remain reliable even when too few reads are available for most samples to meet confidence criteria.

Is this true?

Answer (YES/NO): NO